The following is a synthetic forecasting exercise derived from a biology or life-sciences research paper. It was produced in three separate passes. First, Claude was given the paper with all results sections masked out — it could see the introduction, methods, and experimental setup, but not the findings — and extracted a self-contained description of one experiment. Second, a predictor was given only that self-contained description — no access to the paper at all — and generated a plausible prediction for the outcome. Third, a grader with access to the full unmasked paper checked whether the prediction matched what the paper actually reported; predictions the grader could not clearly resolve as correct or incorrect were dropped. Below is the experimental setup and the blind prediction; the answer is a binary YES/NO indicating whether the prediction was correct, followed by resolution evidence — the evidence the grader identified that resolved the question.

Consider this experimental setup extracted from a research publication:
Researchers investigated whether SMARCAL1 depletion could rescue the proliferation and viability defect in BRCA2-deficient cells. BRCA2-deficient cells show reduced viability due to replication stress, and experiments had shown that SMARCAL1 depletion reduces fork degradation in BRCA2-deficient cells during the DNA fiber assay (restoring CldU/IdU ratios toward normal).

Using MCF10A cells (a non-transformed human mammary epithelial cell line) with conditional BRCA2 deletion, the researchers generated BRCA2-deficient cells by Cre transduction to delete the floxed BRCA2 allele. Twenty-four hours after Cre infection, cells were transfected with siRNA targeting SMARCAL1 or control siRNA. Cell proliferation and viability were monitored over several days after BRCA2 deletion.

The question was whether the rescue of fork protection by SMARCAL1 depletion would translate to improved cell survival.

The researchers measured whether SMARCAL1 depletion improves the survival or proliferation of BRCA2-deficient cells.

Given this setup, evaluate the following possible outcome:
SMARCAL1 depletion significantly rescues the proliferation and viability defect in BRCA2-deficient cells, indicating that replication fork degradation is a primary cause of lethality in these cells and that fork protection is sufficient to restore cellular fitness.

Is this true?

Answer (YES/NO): NO